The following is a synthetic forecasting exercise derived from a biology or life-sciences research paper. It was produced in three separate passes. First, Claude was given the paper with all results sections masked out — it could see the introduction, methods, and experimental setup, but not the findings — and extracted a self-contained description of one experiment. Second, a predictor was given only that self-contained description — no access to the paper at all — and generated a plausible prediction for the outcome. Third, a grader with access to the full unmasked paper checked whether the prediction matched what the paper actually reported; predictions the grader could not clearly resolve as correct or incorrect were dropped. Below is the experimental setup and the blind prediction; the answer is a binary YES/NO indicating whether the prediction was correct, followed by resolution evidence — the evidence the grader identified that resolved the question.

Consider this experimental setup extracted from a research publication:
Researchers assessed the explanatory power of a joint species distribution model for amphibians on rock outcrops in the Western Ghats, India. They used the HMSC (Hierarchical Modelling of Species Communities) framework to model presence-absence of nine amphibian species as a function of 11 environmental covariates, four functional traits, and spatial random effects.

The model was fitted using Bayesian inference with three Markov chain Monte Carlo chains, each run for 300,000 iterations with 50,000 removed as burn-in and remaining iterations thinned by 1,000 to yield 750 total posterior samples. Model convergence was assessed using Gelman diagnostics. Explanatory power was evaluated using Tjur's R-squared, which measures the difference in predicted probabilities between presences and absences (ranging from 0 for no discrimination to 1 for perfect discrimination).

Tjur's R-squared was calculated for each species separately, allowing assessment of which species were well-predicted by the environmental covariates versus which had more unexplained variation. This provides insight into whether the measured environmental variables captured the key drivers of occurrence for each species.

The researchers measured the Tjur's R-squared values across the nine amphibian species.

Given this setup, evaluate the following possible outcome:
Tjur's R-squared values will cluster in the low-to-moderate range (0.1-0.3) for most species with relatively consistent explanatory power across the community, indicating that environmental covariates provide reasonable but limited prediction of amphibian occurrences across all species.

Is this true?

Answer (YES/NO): NO